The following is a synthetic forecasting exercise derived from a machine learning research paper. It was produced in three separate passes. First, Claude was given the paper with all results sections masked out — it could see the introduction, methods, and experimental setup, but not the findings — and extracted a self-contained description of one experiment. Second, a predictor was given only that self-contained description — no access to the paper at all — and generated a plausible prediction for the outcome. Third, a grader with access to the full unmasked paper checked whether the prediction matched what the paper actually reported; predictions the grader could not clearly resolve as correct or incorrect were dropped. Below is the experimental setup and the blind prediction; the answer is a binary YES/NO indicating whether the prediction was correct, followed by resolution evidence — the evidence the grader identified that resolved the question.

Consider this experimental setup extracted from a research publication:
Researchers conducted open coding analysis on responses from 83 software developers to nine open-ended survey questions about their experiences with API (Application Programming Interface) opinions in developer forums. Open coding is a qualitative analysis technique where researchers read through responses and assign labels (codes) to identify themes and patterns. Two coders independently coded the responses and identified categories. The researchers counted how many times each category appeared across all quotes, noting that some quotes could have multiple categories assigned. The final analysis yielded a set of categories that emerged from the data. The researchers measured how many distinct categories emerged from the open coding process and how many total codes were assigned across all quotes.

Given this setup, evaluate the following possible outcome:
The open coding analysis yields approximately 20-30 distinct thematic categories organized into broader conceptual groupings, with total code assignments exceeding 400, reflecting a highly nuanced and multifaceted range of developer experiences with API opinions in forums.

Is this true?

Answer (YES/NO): NO